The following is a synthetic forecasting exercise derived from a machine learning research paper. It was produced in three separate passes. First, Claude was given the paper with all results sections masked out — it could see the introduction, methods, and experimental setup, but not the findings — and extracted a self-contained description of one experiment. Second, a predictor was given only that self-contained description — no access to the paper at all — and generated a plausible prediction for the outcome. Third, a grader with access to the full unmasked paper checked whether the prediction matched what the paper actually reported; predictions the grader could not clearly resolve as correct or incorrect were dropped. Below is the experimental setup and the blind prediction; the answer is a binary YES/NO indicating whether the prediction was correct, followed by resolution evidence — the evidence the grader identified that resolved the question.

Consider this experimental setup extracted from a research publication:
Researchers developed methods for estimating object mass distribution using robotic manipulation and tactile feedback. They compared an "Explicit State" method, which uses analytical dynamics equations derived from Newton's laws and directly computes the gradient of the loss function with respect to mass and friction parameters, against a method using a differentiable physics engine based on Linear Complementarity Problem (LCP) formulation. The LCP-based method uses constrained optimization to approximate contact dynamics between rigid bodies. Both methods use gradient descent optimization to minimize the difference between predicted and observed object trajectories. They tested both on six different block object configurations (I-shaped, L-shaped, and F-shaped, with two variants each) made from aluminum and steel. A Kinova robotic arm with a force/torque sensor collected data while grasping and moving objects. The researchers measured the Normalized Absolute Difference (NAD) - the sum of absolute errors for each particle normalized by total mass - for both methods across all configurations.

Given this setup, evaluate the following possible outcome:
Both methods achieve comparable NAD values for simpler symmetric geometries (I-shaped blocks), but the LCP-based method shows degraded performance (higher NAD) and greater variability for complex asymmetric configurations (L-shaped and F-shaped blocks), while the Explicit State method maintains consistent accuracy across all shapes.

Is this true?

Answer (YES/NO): NO